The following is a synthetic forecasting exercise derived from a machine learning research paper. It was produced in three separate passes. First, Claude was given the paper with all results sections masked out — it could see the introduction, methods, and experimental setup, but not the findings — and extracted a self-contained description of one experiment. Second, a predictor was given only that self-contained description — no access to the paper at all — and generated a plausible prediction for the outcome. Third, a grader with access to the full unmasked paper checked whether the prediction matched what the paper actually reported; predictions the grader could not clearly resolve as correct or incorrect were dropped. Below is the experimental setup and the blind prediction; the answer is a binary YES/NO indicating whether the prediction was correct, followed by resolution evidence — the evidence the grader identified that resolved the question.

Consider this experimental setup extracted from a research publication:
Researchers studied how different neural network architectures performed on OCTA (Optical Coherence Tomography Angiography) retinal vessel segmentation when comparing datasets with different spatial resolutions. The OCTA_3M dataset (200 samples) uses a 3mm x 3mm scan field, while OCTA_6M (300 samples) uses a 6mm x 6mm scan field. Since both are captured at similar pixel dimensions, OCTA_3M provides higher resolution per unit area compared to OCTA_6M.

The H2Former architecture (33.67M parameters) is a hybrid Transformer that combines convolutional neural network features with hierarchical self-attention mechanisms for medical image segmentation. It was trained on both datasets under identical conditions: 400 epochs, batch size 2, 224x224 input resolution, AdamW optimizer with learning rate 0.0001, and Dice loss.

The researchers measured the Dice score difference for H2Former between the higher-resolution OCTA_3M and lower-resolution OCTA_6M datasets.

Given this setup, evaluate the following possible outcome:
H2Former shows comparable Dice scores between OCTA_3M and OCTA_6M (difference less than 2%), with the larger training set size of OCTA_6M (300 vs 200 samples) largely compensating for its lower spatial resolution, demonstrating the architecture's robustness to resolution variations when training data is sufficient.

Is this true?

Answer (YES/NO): NO